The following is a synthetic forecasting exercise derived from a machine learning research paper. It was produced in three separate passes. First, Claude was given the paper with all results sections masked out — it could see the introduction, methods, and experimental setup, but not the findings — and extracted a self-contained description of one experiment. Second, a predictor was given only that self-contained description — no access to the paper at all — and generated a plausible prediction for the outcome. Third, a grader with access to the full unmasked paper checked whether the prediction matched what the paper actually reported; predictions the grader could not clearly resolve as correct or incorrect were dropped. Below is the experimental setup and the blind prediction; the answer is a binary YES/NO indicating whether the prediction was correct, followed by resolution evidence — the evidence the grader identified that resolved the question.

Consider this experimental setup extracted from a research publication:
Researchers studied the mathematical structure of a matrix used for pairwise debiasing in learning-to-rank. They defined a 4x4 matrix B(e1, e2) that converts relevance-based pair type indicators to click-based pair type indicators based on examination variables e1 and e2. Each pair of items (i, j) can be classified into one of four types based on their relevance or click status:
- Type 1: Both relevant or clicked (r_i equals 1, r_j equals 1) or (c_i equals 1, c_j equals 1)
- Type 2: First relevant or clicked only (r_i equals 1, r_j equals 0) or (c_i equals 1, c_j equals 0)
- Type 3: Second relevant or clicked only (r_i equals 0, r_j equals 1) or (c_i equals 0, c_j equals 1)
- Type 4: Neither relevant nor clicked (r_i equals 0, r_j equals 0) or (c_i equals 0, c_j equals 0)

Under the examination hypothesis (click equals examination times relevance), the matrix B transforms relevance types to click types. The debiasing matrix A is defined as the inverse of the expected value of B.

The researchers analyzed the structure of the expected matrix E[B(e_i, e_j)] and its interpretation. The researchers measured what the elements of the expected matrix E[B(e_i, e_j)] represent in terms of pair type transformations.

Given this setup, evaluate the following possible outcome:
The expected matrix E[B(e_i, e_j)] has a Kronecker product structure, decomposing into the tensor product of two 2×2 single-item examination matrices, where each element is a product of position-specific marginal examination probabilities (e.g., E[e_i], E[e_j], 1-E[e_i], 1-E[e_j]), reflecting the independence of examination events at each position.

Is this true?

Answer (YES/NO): NO